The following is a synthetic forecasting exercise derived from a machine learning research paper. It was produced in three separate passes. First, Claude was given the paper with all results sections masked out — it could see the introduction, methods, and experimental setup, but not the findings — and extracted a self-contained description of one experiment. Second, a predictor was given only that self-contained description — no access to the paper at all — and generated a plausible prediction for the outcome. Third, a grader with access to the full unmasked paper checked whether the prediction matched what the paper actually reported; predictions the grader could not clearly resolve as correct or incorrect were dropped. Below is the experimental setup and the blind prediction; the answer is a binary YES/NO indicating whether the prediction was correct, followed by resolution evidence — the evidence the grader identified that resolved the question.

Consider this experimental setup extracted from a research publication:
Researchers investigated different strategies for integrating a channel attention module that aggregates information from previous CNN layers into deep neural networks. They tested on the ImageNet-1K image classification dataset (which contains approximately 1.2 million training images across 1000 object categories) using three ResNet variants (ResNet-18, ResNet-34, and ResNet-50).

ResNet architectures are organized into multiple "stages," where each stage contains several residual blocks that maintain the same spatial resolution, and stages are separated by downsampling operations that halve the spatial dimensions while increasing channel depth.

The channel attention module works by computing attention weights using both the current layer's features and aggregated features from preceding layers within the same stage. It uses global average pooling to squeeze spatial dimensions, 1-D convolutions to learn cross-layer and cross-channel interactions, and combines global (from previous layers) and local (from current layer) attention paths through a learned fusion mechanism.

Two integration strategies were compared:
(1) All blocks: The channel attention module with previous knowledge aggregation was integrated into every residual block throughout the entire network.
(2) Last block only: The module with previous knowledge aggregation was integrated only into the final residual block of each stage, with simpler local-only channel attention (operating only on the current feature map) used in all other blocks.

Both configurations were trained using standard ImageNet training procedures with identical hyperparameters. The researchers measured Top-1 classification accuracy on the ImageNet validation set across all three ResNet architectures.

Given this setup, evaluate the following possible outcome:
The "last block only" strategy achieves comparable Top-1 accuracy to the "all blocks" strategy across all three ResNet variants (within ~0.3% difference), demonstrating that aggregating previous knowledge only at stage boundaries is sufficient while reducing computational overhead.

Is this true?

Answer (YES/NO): YES